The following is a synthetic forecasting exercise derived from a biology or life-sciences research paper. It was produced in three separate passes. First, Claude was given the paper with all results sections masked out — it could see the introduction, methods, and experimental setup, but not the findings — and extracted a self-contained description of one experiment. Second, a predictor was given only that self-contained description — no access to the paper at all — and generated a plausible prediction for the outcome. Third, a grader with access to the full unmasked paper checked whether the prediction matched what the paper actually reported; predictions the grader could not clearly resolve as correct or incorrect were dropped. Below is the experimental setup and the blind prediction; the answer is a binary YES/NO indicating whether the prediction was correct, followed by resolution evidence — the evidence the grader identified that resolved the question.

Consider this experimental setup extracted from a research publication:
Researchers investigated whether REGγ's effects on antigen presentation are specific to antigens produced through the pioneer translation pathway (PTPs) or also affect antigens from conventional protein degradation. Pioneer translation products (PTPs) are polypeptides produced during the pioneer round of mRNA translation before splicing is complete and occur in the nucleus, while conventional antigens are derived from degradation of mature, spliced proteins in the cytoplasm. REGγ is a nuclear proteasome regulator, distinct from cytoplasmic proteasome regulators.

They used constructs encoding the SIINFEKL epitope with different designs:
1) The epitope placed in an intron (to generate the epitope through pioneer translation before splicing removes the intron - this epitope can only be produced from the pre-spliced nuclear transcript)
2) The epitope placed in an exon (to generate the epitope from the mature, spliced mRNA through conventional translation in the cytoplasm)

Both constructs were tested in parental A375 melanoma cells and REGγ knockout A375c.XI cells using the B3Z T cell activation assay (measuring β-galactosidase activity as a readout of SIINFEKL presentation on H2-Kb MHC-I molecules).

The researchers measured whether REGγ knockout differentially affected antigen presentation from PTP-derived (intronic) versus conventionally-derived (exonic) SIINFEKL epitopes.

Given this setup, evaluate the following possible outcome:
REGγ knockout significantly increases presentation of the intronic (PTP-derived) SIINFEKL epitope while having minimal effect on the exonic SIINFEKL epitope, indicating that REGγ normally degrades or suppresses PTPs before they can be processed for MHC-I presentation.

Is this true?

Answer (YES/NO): NO